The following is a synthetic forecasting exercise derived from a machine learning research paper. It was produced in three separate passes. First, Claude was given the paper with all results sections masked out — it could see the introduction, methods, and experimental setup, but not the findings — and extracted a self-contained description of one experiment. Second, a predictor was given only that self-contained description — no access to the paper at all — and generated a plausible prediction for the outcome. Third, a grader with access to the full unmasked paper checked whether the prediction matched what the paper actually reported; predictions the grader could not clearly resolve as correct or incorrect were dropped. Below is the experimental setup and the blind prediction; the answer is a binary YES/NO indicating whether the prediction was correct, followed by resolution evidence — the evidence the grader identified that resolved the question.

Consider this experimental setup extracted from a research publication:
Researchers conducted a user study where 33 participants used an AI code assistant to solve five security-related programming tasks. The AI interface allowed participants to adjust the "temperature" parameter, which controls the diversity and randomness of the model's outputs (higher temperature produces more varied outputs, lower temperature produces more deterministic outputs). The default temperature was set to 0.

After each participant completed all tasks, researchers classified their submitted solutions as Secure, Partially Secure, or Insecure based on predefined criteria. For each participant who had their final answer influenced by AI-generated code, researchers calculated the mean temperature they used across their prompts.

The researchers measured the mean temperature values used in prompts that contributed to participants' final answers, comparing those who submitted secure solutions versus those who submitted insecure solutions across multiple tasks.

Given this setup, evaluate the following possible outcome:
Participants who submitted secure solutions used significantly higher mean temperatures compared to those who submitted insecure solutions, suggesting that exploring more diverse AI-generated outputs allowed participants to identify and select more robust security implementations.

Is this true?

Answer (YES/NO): NO